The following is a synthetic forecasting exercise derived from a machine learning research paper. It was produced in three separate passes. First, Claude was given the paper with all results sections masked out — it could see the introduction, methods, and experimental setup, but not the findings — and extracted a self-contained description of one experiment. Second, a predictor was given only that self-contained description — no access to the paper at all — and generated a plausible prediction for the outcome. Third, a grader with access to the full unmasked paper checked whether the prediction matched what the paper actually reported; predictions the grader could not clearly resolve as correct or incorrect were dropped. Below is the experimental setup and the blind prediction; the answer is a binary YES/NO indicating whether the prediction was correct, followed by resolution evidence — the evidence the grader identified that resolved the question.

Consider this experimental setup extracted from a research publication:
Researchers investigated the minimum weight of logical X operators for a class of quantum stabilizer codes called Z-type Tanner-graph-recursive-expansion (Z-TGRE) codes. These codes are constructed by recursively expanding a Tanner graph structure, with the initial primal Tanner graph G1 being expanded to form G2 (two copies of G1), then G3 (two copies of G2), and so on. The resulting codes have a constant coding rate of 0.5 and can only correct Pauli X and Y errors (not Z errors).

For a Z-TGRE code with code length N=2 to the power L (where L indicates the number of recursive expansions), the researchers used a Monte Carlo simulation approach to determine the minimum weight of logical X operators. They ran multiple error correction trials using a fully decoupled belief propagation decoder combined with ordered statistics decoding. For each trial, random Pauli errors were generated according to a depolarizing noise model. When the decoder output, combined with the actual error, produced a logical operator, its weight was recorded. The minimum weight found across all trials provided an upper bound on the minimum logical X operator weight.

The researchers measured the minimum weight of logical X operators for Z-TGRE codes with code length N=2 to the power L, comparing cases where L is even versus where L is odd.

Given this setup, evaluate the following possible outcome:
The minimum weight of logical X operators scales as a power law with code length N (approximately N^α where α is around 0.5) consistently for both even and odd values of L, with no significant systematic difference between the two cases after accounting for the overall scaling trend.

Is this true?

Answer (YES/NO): NO